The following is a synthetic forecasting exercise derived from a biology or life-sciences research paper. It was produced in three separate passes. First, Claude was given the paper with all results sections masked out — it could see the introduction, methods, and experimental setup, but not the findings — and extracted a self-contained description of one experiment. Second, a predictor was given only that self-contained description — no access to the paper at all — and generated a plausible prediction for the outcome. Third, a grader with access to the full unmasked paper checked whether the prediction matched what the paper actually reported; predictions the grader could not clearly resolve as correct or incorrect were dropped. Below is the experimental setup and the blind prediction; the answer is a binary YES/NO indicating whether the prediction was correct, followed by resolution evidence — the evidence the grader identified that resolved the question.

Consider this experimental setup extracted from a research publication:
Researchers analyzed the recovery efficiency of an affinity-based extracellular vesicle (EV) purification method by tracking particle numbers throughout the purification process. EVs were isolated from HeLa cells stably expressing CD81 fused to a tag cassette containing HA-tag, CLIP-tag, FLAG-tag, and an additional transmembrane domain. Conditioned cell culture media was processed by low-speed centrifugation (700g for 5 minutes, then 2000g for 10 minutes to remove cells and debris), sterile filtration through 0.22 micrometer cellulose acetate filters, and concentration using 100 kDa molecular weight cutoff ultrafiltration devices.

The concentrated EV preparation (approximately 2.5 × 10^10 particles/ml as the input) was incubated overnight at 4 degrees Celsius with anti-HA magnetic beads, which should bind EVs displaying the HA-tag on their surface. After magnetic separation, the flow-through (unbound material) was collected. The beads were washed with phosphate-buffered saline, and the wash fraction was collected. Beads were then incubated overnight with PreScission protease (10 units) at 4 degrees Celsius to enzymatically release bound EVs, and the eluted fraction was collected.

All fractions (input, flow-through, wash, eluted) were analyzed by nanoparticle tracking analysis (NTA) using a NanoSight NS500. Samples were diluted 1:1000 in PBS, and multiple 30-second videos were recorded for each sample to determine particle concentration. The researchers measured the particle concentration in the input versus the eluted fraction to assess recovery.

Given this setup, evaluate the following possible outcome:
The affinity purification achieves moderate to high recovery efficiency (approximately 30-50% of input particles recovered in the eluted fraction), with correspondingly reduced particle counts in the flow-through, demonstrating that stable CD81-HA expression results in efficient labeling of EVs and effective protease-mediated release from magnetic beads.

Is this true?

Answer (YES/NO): YES